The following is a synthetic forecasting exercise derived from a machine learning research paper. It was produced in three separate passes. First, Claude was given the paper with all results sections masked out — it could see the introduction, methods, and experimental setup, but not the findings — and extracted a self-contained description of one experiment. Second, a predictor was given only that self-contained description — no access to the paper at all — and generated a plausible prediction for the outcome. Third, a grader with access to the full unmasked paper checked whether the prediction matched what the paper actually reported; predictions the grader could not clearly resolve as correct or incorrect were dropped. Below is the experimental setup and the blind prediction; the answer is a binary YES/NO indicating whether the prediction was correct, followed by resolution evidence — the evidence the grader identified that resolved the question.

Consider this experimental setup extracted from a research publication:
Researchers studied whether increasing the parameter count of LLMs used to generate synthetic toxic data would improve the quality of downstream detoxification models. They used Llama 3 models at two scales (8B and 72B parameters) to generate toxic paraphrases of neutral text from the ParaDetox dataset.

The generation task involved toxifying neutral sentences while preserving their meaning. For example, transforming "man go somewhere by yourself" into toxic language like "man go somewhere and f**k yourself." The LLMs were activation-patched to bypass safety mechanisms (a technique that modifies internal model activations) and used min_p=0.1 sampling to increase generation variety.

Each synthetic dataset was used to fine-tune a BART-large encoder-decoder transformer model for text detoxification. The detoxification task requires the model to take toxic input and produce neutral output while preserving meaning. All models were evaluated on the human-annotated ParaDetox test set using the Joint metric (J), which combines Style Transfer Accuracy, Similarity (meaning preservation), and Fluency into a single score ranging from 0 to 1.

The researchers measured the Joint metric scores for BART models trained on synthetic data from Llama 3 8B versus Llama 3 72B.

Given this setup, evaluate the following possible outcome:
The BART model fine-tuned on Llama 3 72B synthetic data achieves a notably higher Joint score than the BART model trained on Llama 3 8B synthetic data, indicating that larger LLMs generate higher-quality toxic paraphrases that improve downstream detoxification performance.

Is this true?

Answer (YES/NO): NO